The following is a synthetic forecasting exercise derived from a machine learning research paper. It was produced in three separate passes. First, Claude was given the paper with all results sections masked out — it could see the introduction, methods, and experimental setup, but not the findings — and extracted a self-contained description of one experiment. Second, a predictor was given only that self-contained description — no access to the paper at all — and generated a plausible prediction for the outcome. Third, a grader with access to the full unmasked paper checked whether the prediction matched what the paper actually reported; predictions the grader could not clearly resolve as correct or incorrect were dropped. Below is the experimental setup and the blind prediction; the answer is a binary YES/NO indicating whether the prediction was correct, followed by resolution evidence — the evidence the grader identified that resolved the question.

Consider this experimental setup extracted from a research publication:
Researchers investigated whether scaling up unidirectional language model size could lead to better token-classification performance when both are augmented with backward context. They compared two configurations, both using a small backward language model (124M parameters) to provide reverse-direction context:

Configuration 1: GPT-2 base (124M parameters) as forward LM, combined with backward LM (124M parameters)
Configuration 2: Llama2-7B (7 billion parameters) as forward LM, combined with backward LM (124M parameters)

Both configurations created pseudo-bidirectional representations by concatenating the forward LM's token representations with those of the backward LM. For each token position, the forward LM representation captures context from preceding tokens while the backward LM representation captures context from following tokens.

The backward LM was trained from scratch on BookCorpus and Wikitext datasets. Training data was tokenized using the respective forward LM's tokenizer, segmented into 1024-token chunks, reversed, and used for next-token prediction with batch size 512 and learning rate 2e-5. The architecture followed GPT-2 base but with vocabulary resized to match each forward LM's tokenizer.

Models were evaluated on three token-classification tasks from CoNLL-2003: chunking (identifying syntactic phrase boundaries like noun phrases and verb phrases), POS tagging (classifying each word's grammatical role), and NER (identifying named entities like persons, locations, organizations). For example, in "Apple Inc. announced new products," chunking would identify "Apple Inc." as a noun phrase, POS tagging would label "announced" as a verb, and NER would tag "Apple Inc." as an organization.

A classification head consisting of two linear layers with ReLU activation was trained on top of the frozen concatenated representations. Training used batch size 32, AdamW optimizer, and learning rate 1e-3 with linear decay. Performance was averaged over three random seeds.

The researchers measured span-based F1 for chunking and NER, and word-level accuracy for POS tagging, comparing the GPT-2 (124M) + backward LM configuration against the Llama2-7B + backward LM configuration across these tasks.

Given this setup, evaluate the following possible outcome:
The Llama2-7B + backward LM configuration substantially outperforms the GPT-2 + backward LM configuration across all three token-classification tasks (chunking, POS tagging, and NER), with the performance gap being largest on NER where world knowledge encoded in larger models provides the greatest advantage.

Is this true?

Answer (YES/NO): NO